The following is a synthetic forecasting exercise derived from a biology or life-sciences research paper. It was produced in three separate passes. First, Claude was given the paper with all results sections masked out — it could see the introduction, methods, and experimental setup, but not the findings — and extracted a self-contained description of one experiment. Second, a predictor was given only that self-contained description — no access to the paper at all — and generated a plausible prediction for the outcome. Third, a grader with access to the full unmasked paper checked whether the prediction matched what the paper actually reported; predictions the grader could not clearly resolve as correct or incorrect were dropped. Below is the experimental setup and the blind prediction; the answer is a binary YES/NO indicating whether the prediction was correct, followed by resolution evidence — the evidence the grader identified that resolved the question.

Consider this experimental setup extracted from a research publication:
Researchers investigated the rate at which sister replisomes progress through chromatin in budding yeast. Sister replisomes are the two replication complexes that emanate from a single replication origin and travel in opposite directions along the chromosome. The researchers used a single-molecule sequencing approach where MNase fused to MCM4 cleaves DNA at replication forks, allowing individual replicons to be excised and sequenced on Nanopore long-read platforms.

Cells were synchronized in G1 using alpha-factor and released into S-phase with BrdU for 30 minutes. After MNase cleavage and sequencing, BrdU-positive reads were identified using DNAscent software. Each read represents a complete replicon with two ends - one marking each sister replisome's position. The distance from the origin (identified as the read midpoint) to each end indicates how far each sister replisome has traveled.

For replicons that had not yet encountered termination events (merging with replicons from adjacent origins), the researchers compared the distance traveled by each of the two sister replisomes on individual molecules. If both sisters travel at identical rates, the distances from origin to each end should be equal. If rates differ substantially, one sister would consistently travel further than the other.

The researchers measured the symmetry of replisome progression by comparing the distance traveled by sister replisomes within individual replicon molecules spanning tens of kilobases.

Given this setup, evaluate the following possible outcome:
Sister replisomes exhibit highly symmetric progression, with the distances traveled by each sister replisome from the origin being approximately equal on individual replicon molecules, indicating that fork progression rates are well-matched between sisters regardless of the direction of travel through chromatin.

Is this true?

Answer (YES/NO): YES